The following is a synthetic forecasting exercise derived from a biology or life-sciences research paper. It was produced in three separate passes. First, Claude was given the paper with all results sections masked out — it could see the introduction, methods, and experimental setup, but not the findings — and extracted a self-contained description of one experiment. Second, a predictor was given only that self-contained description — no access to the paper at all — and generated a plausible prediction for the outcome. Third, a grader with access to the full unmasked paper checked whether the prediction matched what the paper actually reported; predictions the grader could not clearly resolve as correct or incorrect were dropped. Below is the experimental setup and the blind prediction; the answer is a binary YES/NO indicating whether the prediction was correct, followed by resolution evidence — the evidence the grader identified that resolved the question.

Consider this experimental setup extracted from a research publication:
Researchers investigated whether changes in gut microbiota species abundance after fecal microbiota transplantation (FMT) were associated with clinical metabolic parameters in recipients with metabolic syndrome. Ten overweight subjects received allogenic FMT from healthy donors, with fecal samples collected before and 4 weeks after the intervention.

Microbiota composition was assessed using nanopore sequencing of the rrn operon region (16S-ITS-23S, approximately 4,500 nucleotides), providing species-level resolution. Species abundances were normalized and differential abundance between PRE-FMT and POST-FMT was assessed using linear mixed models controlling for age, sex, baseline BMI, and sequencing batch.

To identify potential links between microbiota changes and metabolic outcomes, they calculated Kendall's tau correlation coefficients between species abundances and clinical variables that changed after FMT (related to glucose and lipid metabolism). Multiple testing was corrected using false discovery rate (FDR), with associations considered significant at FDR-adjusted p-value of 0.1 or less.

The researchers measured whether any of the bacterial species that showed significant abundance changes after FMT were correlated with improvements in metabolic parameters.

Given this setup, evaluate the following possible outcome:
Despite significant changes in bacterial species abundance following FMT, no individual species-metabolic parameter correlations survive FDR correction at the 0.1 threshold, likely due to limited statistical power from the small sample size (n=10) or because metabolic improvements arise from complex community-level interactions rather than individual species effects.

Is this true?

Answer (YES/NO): NO